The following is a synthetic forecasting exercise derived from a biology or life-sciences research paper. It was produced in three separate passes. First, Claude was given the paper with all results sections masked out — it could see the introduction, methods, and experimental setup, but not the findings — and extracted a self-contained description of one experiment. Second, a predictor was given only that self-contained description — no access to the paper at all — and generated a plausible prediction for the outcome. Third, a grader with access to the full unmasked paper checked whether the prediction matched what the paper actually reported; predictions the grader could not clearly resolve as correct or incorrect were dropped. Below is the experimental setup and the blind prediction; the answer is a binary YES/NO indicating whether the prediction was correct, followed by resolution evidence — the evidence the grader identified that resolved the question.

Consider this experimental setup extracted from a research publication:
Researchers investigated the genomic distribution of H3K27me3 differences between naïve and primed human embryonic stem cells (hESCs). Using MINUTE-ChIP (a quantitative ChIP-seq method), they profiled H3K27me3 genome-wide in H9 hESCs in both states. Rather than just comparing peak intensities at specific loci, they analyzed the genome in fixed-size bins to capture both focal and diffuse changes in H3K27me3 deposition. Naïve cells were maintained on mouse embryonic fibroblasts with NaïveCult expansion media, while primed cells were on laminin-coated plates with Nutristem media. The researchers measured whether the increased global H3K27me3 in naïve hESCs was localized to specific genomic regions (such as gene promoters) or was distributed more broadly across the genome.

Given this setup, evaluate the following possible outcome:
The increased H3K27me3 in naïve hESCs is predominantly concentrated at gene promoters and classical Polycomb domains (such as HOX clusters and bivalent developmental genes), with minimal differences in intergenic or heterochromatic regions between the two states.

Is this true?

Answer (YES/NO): NO